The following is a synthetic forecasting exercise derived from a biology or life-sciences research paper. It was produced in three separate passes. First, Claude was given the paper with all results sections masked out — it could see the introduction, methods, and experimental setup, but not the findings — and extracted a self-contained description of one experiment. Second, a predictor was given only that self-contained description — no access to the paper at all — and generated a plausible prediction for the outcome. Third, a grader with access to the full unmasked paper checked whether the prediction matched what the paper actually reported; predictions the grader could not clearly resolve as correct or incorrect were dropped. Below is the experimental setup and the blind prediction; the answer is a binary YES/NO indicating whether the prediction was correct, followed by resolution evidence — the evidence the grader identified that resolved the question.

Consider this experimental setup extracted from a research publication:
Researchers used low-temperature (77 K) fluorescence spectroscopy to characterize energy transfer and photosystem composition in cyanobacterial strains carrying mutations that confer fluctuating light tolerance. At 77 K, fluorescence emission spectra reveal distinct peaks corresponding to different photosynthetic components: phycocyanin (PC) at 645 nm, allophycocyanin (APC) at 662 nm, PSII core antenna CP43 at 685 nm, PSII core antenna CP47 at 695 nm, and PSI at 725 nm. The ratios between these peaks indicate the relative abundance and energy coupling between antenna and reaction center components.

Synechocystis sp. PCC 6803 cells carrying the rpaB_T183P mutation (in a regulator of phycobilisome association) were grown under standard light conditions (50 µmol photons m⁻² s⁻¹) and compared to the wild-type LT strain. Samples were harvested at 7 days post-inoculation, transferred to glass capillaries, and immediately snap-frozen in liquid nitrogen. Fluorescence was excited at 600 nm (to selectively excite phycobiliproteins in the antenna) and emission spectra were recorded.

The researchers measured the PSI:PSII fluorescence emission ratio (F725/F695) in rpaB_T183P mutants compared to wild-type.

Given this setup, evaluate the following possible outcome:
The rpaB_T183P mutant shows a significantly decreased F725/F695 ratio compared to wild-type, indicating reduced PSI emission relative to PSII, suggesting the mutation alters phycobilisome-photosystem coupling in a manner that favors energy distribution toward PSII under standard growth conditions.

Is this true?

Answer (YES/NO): YES